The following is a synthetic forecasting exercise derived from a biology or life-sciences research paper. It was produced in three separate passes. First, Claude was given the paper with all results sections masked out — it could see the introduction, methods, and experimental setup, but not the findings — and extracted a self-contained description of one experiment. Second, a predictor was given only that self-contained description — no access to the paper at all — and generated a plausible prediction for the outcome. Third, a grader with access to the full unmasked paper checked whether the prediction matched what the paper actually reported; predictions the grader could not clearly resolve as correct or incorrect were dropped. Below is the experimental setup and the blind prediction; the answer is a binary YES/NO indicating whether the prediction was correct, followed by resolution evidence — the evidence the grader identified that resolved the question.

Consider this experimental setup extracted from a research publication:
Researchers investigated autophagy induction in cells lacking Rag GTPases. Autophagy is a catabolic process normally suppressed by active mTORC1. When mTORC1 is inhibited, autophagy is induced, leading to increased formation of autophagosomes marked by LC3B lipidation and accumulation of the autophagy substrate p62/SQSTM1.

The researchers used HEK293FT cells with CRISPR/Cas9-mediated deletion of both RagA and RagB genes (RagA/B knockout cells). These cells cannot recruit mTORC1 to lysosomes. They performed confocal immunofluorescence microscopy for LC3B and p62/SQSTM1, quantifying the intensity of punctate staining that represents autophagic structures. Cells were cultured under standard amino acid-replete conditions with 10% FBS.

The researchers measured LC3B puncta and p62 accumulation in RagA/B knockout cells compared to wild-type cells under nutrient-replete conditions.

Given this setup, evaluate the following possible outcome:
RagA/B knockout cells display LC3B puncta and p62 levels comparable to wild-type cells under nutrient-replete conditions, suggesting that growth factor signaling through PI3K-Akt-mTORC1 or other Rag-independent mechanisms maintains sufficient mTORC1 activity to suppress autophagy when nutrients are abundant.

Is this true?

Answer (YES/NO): NO